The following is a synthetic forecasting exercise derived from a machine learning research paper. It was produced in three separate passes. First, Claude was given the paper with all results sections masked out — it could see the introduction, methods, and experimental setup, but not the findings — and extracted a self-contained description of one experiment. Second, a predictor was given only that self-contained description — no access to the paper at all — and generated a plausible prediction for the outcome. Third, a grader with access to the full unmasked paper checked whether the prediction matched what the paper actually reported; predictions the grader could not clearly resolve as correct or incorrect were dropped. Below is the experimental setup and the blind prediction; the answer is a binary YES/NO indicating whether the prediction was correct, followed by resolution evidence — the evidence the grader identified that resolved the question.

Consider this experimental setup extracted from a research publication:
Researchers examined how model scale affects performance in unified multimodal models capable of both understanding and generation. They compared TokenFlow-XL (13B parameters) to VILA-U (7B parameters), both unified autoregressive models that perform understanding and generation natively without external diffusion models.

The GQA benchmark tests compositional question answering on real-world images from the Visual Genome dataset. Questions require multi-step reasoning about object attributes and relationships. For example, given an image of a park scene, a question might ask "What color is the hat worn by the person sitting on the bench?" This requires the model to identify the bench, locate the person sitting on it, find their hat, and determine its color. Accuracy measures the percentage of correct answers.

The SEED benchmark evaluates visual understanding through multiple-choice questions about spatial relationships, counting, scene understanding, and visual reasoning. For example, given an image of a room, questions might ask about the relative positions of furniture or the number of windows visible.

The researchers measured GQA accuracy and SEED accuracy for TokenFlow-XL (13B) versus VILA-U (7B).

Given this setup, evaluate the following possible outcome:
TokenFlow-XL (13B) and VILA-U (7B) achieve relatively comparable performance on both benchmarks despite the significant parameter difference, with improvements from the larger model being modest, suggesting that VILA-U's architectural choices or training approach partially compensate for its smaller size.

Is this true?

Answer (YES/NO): NO